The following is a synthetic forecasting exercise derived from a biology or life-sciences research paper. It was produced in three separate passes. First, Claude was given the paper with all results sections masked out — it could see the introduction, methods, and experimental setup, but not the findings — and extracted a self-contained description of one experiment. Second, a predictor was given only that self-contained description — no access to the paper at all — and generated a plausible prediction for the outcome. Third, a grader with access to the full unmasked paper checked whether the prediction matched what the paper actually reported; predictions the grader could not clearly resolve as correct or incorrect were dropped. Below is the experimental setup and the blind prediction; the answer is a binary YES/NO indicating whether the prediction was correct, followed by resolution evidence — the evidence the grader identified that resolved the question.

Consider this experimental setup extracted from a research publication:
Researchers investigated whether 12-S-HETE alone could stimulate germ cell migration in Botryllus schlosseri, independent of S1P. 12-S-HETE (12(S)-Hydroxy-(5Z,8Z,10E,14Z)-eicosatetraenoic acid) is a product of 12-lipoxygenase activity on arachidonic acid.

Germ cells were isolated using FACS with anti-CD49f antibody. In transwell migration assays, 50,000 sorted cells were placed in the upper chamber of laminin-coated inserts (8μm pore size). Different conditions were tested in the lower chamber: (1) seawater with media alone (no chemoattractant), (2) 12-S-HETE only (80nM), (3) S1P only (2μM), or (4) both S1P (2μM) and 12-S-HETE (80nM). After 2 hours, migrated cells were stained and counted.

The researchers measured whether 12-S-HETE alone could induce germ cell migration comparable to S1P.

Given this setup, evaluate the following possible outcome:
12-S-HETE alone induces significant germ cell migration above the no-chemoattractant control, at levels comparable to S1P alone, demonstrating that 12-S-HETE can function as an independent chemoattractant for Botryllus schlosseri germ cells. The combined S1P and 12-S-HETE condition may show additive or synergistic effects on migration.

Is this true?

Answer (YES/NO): NO